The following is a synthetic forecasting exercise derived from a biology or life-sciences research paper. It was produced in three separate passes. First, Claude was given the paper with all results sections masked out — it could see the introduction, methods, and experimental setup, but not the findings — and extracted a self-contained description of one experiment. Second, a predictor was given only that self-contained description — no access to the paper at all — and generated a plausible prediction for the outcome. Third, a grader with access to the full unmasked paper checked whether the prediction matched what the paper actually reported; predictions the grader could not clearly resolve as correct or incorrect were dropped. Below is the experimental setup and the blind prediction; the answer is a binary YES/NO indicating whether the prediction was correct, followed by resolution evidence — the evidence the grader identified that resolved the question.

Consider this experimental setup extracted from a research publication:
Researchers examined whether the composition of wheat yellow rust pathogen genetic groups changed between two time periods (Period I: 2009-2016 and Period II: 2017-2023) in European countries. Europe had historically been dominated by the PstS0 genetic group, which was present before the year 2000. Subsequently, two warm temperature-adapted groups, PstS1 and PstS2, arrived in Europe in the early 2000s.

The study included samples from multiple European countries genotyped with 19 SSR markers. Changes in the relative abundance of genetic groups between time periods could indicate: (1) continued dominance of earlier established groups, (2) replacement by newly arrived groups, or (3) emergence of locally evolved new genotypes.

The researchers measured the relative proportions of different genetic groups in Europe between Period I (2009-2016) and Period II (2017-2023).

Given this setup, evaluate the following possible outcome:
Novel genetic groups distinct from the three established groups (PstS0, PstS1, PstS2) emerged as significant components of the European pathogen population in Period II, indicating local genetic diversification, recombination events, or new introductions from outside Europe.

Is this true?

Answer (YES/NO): YES